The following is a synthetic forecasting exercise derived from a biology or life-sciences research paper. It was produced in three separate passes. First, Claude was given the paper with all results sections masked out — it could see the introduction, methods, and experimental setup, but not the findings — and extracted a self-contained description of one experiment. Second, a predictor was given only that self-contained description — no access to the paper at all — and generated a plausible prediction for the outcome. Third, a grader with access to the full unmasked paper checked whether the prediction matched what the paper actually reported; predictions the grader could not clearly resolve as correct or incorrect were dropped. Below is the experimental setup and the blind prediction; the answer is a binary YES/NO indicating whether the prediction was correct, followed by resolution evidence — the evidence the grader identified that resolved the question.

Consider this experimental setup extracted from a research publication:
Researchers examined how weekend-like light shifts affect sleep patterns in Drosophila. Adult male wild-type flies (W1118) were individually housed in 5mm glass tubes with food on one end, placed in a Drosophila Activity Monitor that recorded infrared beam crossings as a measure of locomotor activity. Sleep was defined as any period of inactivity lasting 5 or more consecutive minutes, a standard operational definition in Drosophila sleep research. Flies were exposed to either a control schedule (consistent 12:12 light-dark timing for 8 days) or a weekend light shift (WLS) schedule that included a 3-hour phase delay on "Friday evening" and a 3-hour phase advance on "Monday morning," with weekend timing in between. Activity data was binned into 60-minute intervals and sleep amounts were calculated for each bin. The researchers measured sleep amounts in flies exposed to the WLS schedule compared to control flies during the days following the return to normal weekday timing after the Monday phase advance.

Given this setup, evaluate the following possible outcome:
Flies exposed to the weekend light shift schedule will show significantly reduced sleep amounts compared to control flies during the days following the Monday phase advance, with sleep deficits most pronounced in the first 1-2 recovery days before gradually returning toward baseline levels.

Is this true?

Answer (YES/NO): NO